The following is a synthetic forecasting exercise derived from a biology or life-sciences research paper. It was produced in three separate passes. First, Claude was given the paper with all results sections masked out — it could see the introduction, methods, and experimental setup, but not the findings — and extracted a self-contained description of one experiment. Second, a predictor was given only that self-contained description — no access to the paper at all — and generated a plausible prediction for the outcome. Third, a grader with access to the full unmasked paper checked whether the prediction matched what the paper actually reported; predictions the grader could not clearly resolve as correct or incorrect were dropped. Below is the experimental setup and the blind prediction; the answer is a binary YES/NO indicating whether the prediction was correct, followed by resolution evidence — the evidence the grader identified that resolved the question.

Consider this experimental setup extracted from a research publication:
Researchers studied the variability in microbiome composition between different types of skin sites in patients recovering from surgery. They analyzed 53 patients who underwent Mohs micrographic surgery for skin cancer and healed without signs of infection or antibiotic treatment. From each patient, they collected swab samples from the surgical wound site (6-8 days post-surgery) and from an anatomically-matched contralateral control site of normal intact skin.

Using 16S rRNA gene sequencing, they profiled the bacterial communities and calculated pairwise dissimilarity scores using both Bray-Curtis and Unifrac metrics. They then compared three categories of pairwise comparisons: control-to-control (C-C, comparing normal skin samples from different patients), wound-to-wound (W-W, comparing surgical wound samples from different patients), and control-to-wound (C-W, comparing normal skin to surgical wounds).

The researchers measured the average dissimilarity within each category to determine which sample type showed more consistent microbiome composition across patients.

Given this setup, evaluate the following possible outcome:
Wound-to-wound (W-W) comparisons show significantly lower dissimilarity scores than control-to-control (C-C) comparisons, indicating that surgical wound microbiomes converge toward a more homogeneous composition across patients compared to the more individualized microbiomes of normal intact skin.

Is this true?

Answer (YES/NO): NO